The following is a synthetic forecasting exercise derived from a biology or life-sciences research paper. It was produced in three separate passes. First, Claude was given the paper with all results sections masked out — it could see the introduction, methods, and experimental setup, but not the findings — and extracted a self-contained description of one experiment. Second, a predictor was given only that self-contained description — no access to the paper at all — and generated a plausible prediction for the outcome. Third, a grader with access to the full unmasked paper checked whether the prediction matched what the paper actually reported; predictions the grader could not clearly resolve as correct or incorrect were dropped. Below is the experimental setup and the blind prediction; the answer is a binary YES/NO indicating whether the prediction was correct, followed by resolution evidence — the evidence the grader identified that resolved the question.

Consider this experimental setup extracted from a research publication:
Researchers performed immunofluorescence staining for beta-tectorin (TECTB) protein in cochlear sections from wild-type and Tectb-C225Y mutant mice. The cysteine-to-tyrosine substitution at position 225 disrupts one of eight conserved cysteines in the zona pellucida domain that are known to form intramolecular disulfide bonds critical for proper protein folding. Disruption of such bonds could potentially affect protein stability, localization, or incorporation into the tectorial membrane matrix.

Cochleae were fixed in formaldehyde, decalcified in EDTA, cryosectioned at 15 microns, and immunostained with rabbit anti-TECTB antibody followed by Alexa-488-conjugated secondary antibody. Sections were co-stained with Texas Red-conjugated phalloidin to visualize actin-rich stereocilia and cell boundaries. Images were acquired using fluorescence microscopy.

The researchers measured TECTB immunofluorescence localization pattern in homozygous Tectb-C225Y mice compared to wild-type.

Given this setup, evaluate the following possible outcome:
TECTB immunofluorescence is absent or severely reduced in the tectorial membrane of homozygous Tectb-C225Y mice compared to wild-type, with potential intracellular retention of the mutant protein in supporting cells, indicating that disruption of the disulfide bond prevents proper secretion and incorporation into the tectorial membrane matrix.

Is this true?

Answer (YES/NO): NO